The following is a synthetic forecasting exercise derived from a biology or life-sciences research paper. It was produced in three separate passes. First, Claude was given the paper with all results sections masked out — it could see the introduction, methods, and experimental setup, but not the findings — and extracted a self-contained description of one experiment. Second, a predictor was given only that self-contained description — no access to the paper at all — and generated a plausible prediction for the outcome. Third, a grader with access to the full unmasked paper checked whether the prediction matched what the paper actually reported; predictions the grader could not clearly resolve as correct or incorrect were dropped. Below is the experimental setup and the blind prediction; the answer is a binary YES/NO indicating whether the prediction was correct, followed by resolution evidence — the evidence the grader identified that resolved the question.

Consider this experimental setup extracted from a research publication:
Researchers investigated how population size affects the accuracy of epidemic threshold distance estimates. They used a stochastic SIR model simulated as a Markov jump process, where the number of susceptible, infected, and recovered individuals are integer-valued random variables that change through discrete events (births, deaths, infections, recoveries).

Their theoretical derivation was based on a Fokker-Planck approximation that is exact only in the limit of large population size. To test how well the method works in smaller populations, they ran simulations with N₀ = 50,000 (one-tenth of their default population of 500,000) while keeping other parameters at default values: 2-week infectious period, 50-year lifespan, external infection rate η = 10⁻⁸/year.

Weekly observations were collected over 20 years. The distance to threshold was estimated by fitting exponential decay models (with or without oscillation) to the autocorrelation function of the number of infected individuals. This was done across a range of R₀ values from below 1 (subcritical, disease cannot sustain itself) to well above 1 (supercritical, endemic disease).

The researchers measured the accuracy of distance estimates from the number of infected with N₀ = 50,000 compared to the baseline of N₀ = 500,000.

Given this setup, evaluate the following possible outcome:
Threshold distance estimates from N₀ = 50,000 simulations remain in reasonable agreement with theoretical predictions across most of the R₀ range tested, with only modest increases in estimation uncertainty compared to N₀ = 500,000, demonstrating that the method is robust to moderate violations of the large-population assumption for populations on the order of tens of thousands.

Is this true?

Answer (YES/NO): YES